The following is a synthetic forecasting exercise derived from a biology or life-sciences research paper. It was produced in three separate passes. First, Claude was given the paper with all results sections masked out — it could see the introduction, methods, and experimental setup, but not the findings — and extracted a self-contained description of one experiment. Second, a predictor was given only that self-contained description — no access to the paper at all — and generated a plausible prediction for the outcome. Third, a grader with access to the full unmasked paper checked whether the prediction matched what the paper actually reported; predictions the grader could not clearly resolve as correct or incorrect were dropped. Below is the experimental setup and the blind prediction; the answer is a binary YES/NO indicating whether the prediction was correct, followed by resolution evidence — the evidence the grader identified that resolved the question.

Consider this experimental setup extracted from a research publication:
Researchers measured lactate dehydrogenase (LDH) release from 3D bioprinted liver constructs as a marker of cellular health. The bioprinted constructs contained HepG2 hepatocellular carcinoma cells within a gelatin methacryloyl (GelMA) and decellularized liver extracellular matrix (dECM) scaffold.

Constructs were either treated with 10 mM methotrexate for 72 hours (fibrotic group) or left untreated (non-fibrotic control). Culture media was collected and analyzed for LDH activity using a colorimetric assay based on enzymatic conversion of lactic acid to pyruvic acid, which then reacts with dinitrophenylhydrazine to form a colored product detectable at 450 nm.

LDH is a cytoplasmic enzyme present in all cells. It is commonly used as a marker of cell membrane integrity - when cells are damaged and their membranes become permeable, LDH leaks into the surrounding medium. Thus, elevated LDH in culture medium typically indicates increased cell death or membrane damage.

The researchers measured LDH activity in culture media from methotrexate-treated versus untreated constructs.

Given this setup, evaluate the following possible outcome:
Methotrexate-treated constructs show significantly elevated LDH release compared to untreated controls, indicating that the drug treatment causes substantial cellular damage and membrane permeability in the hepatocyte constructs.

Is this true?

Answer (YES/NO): NO